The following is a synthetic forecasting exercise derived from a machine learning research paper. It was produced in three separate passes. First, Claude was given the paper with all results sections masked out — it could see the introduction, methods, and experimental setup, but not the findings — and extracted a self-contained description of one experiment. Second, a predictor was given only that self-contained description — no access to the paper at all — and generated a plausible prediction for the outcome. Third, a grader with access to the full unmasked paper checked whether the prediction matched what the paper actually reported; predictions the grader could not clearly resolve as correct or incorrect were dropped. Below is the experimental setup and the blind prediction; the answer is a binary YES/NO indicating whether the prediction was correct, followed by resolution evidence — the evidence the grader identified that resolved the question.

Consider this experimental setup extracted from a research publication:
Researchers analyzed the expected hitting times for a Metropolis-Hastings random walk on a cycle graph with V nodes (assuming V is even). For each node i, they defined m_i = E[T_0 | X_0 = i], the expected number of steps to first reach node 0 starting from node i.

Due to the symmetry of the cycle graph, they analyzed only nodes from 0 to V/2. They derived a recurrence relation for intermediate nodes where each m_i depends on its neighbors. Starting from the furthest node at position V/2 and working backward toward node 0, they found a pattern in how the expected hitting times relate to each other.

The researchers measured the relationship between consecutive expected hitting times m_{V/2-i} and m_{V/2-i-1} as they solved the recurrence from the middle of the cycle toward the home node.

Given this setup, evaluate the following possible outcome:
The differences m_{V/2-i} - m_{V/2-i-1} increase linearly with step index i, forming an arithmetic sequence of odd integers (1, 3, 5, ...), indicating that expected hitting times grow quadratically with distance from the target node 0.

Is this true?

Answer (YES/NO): NO